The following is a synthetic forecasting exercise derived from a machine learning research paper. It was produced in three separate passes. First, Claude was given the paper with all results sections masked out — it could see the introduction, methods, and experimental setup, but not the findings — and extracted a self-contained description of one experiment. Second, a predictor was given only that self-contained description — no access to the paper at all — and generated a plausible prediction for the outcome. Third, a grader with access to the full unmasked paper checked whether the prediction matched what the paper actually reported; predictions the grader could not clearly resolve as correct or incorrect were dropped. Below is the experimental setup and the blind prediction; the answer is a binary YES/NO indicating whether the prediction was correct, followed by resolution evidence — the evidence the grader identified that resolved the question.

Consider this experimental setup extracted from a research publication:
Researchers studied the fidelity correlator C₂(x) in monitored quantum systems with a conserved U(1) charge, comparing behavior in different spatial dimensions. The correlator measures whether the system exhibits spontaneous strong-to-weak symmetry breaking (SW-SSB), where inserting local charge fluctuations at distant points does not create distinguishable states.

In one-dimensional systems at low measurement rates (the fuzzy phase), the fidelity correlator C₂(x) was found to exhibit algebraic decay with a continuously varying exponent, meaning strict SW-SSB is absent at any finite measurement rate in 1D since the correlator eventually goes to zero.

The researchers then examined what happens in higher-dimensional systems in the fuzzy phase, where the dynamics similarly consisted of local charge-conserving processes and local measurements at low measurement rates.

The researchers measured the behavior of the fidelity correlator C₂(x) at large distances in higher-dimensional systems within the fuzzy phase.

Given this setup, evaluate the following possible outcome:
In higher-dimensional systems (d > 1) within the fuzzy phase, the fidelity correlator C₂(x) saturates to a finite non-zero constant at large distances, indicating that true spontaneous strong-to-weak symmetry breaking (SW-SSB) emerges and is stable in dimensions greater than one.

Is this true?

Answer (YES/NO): YES